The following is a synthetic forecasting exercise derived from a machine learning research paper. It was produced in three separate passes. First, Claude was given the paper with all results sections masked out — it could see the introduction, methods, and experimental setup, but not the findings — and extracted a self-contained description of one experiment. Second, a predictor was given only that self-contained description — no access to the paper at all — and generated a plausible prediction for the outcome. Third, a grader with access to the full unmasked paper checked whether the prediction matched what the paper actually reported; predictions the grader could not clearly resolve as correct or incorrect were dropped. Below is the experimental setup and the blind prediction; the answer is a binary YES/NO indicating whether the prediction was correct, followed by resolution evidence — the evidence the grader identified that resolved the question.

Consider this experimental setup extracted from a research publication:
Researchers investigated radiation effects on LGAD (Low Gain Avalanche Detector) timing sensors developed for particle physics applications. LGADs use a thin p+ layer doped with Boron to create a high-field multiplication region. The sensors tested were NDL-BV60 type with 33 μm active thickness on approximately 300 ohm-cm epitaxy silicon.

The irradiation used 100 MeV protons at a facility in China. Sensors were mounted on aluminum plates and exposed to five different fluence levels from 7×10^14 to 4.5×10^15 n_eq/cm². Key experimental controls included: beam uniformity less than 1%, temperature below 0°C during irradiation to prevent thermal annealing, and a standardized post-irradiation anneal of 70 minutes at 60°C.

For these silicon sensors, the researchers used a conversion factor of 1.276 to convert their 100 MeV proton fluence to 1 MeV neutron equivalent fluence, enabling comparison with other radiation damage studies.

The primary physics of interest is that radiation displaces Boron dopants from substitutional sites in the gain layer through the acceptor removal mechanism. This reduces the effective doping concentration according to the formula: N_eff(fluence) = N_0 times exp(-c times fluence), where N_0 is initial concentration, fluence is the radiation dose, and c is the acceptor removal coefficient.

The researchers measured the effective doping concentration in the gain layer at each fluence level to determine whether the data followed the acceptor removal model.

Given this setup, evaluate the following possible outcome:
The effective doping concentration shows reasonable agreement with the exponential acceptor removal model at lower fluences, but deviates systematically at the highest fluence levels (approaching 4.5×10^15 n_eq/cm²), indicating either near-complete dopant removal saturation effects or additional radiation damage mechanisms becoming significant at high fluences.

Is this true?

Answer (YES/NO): NO